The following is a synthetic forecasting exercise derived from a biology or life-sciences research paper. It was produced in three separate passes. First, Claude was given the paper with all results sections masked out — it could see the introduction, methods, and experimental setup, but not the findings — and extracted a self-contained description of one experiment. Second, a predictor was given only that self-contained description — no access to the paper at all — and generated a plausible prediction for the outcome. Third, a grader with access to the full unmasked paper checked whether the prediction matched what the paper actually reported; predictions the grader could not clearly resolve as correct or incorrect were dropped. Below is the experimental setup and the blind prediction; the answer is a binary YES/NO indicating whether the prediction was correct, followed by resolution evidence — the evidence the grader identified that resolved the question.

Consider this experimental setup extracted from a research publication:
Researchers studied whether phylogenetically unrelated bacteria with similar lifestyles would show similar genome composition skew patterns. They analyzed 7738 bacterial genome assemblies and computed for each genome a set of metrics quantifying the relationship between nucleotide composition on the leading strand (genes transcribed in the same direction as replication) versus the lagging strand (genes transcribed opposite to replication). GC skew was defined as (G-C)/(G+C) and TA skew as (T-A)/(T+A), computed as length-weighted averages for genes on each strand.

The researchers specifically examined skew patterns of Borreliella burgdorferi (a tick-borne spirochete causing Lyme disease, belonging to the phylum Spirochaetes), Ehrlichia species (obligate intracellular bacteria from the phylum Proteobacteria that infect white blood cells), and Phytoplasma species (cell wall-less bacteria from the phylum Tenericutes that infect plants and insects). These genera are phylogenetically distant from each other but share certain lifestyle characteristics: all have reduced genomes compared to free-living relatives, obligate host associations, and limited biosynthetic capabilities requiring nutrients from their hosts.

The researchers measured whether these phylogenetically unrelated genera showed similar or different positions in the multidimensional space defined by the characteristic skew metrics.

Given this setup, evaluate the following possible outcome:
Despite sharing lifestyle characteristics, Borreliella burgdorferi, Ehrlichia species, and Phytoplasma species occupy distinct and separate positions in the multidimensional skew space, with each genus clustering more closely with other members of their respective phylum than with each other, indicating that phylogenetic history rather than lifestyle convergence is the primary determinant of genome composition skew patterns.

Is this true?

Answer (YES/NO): NO